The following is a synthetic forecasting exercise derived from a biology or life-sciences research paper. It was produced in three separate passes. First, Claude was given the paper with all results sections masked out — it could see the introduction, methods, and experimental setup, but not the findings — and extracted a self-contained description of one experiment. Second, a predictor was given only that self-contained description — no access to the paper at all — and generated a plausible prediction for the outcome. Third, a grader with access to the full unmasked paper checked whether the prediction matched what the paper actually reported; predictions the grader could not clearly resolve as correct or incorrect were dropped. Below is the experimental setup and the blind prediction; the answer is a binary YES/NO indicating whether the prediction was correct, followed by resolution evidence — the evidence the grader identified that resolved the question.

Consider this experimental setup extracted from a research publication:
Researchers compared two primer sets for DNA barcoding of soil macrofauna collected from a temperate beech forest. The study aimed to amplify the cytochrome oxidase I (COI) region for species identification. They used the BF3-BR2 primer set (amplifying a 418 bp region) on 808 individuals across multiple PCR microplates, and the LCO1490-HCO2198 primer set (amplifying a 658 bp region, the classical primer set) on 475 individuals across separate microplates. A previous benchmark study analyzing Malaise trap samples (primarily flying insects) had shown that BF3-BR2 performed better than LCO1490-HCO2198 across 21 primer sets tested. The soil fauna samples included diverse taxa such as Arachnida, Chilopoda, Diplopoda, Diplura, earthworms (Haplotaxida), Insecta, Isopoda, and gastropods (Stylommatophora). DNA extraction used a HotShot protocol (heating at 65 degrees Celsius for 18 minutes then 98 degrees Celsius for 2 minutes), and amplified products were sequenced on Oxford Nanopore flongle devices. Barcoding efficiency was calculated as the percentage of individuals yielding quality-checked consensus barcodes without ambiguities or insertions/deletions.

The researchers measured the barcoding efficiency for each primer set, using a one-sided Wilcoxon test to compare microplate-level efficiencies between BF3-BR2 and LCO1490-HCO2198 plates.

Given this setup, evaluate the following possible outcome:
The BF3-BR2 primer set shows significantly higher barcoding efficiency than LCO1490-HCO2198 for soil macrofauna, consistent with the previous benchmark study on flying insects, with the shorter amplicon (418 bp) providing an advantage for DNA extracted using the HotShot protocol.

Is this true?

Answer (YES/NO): NO